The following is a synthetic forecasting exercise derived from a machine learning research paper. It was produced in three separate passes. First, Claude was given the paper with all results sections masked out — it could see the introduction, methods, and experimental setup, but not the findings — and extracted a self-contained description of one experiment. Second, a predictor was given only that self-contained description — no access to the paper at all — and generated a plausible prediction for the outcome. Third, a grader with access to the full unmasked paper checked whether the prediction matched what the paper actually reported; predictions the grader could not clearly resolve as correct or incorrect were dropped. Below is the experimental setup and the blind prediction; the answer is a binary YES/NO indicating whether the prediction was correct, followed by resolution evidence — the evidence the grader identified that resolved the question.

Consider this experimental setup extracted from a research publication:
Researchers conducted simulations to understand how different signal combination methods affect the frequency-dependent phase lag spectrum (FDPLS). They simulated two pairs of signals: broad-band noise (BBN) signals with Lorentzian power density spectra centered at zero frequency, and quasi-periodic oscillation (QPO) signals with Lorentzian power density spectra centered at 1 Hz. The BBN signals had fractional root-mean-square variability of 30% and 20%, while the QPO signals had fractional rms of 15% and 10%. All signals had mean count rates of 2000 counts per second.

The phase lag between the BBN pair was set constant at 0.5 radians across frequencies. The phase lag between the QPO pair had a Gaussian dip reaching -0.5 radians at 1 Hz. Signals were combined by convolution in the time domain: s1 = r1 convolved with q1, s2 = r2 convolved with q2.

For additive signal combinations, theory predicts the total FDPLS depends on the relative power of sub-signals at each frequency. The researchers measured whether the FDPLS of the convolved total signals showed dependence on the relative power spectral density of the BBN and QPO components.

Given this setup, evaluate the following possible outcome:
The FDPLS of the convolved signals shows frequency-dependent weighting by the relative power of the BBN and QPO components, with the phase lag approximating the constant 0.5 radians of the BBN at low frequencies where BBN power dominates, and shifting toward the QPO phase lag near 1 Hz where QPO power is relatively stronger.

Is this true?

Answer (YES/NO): NO